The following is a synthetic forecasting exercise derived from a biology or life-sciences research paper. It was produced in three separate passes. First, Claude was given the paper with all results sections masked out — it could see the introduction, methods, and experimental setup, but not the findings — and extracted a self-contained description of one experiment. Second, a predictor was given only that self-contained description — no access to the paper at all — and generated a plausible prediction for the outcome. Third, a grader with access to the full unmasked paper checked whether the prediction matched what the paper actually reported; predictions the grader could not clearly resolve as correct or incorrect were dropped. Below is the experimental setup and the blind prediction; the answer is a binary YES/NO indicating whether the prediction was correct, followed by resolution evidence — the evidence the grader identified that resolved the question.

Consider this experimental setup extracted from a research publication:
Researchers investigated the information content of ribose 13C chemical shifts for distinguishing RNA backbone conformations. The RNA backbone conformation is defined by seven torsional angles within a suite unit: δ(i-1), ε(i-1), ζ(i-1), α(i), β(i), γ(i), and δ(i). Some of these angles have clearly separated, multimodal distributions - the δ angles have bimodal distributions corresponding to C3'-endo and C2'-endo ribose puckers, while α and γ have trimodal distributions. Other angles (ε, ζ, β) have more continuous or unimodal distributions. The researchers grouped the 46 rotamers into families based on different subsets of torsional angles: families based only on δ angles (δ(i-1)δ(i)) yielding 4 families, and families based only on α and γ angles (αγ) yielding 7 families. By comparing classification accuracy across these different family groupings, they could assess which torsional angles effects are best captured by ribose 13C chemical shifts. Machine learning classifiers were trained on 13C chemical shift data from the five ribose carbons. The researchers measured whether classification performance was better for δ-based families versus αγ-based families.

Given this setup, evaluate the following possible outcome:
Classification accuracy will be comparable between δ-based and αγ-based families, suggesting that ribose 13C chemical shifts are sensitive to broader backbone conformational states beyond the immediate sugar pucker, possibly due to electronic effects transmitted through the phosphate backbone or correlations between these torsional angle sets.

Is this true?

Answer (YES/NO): NO